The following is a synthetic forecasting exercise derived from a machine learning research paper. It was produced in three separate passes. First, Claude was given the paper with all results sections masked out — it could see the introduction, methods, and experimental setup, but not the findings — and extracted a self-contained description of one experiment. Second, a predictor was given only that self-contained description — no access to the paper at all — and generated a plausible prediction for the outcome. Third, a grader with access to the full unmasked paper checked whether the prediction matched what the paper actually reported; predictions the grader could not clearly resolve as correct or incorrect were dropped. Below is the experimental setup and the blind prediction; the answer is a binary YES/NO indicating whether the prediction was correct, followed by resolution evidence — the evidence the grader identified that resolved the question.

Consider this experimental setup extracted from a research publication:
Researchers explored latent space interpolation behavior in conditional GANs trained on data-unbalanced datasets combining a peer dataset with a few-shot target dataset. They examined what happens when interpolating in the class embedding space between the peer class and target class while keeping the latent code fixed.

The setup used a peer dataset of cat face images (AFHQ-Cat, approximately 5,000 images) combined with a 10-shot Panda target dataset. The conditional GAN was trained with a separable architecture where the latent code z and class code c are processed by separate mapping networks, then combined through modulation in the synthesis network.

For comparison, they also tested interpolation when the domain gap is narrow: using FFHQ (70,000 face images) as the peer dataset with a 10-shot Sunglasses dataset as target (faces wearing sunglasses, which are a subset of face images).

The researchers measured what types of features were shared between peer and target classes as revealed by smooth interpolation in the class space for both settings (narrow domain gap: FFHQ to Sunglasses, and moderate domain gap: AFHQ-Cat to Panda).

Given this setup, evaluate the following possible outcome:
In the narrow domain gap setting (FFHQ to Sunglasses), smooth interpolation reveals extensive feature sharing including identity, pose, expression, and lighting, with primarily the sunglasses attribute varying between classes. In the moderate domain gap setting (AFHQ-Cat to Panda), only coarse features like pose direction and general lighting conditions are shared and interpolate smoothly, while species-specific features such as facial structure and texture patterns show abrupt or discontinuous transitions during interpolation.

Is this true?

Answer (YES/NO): NO